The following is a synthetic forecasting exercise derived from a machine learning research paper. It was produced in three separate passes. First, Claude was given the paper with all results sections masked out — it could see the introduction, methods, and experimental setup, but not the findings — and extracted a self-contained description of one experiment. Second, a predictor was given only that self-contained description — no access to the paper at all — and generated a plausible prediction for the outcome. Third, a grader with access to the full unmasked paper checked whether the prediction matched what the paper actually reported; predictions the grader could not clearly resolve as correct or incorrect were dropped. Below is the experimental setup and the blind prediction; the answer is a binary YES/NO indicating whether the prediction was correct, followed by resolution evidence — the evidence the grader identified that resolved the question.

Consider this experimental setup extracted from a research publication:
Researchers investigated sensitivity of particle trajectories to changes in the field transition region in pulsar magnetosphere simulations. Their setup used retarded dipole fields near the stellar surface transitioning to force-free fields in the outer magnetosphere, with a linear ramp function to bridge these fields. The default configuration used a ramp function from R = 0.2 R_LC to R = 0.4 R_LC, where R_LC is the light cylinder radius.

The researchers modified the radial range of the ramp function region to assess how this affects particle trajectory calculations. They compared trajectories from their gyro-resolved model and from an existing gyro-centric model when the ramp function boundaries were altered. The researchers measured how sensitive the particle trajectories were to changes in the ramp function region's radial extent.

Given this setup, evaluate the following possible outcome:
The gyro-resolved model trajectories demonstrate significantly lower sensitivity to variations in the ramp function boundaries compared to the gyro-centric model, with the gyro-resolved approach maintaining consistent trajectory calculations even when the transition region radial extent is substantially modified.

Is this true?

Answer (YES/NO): NO